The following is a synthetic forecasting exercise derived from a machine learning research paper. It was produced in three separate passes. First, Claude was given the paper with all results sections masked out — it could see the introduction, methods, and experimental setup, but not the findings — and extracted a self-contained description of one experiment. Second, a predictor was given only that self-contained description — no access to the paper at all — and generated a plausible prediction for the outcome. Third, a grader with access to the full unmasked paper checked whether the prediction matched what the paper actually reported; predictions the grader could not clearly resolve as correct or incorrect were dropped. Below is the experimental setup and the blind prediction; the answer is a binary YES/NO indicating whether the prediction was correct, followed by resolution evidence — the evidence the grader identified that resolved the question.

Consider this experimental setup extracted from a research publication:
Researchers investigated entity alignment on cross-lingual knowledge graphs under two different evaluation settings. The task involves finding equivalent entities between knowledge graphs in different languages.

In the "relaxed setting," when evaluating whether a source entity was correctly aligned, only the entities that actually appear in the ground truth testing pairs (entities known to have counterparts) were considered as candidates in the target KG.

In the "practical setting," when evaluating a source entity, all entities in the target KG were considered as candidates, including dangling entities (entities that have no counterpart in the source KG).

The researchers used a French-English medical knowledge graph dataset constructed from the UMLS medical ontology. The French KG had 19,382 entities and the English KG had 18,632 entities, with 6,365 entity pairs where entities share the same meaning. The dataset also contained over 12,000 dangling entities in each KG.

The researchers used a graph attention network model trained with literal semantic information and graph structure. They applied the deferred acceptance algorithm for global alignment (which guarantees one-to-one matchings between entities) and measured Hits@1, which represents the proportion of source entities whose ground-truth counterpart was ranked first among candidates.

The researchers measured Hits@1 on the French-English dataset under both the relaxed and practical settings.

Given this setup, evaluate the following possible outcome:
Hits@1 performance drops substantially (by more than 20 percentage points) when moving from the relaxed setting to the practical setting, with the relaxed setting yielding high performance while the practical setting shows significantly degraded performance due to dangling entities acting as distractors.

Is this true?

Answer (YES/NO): NO